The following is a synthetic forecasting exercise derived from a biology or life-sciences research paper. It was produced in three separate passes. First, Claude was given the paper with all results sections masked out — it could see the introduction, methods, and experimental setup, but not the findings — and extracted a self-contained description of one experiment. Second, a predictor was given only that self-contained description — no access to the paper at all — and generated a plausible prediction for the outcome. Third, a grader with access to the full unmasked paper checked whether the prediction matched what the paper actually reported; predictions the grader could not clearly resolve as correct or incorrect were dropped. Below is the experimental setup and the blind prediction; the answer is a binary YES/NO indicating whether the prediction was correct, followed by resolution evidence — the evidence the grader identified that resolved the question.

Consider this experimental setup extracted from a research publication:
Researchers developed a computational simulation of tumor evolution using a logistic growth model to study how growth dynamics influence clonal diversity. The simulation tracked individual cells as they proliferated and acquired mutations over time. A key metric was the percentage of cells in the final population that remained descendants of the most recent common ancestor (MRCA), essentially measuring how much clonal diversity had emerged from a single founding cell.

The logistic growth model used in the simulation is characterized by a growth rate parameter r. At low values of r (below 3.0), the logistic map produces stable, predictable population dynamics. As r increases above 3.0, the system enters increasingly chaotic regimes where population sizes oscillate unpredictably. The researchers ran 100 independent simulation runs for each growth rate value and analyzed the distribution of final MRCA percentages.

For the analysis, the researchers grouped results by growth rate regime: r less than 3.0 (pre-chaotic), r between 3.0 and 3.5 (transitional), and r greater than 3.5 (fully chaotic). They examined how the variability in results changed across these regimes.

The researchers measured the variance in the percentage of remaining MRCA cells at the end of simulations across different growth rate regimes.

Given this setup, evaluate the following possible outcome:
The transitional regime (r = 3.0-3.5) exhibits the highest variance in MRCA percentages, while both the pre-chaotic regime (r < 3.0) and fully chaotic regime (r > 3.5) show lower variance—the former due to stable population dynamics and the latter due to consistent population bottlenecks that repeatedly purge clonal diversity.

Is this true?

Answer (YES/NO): NO